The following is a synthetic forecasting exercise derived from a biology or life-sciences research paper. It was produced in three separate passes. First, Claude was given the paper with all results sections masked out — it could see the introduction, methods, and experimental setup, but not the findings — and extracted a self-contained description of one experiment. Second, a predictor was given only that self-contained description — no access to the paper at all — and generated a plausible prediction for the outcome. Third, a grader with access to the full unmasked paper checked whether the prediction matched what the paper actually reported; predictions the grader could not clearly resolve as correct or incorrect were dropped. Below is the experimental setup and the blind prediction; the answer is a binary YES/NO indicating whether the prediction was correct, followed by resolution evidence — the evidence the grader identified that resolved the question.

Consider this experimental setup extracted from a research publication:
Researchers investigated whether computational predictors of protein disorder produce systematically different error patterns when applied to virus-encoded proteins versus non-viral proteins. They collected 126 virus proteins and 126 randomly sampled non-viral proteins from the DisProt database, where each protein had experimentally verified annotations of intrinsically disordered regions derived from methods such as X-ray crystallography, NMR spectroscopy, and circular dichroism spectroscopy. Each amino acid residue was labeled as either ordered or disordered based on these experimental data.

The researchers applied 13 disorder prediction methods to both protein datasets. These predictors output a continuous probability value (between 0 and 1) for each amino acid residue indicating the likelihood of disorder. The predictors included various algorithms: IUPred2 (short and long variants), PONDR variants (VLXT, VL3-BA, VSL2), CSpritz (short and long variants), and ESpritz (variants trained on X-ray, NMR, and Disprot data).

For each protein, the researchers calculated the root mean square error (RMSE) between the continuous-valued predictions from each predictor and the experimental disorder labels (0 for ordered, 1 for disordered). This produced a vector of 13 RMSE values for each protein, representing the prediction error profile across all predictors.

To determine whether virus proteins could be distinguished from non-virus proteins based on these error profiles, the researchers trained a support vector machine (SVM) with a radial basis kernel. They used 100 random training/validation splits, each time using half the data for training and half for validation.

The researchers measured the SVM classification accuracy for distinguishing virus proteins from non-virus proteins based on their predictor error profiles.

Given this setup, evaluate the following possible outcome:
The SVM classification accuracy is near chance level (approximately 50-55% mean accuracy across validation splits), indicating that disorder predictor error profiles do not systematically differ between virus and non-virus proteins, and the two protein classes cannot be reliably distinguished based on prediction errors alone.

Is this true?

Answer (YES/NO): NO